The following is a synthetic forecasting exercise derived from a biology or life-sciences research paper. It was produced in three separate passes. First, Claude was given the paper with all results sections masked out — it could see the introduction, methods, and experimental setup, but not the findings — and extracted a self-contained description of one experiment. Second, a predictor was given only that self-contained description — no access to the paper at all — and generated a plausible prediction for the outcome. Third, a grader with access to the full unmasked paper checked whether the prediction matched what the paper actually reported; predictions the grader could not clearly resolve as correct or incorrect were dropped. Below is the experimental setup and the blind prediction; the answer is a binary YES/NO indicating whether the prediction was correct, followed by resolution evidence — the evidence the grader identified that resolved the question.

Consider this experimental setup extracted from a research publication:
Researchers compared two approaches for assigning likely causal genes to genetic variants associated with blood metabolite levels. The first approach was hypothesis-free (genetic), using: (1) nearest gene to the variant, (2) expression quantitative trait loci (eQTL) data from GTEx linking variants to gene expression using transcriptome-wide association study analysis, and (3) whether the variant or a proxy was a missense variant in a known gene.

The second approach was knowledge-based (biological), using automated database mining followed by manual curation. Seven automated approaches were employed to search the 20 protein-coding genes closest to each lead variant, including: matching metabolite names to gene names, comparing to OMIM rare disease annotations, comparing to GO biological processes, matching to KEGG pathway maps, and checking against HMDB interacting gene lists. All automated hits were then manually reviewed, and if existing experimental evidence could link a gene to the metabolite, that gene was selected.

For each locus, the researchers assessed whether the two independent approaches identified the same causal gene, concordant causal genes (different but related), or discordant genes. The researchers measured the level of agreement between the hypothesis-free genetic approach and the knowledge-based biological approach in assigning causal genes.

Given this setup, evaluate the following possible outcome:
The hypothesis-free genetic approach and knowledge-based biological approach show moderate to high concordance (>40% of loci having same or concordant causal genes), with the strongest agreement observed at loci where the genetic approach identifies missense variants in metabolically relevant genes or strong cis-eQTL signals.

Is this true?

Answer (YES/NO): NO